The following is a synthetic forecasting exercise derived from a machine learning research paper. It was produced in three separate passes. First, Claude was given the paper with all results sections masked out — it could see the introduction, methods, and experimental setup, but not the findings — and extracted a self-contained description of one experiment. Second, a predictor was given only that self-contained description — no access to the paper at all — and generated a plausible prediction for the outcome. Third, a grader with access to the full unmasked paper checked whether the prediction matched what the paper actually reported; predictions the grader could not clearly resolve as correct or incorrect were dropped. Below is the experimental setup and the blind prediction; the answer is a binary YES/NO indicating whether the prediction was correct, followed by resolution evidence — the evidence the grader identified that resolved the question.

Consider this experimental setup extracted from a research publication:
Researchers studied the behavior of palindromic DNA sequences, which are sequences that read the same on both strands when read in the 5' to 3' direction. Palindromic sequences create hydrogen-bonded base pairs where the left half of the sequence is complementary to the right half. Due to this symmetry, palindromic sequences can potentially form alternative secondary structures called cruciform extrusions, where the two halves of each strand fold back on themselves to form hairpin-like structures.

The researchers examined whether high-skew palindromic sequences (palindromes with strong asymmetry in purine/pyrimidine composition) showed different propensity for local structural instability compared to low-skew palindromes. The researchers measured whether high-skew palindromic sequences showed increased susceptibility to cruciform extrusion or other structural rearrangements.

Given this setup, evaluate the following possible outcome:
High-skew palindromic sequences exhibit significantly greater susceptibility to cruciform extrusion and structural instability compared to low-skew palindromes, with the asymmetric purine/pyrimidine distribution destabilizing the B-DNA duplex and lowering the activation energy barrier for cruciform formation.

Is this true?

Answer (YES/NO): YES